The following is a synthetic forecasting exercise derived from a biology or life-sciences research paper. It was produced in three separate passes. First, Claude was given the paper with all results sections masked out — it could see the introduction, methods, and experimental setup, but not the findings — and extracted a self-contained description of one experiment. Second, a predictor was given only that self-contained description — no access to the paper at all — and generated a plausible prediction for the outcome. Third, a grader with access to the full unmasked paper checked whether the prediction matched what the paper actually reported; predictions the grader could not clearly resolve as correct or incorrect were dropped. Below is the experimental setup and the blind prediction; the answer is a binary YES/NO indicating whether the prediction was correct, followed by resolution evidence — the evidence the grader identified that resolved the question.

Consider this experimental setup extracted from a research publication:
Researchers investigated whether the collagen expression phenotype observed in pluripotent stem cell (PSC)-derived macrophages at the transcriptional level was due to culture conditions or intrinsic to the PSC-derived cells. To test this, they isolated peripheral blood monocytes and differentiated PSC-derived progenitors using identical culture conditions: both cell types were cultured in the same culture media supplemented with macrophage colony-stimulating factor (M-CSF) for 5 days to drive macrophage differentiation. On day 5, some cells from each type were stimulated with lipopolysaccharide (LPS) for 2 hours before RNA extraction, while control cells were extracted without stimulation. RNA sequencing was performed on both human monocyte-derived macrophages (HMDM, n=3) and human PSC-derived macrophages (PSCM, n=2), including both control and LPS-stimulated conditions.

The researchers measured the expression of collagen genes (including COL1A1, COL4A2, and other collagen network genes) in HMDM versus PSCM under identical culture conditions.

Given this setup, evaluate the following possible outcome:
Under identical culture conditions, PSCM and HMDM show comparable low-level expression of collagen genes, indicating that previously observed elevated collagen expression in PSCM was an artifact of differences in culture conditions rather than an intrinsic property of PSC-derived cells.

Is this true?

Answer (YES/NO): NO